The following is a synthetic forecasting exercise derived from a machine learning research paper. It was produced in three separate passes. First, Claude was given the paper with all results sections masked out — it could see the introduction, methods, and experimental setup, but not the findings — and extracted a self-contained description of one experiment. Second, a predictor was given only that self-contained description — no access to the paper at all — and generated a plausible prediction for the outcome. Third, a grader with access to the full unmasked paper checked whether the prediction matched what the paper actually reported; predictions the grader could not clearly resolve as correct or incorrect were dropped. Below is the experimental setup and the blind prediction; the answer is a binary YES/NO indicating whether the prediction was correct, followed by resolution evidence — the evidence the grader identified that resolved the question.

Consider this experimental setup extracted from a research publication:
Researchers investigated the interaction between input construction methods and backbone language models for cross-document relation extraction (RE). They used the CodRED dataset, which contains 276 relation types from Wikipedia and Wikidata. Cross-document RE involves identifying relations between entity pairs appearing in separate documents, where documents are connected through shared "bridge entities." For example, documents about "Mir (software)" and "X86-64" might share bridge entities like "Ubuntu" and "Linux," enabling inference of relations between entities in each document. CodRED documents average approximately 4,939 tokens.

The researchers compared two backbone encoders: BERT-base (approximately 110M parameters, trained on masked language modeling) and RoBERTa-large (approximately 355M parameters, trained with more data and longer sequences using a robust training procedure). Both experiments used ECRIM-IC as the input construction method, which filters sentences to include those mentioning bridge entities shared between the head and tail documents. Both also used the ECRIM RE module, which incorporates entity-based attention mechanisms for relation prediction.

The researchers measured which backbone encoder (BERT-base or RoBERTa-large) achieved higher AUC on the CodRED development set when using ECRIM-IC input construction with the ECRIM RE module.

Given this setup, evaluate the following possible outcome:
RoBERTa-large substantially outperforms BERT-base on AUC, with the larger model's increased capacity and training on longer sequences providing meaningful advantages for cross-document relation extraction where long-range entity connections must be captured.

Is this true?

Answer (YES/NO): NO